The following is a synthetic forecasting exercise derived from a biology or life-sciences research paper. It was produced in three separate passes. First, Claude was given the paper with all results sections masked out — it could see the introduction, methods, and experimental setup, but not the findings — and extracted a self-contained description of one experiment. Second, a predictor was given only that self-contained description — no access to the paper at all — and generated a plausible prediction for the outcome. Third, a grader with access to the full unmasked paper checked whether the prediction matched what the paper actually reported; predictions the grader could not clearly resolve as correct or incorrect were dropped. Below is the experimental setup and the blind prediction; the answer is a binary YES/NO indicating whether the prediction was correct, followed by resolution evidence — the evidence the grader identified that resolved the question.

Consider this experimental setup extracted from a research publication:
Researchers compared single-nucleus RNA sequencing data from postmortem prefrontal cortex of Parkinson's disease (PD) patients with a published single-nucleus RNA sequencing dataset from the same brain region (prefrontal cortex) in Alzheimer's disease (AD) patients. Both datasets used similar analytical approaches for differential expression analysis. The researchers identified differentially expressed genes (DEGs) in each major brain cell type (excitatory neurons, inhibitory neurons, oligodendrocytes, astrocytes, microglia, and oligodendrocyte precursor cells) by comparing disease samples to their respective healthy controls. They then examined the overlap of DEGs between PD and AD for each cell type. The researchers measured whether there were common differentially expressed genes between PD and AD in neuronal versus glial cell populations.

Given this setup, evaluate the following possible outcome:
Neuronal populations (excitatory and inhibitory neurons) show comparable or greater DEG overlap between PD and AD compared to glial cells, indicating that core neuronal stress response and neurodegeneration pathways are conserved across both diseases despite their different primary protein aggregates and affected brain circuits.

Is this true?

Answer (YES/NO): NO